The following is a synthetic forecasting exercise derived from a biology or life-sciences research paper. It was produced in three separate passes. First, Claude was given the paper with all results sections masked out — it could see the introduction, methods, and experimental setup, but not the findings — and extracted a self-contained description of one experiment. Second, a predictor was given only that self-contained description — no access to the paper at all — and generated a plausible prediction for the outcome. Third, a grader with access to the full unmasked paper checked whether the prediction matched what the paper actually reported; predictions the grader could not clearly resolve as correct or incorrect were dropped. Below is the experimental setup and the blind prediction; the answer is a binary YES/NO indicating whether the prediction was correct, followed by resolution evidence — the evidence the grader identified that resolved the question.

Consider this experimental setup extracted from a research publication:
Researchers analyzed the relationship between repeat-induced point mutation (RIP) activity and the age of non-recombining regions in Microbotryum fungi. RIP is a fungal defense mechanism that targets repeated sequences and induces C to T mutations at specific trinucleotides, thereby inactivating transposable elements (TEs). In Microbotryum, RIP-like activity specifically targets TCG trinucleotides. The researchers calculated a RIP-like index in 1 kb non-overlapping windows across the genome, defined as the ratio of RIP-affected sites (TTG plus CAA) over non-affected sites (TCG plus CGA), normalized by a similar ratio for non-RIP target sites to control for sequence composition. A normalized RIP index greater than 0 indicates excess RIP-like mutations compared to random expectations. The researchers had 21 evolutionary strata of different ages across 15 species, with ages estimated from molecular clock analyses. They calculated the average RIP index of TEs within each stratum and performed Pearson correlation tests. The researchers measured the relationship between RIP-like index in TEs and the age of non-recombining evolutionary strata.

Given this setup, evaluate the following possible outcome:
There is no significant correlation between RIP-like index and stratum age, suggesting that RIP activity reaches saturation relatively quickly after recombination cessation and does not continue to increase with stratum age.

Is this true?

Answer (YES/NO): YES